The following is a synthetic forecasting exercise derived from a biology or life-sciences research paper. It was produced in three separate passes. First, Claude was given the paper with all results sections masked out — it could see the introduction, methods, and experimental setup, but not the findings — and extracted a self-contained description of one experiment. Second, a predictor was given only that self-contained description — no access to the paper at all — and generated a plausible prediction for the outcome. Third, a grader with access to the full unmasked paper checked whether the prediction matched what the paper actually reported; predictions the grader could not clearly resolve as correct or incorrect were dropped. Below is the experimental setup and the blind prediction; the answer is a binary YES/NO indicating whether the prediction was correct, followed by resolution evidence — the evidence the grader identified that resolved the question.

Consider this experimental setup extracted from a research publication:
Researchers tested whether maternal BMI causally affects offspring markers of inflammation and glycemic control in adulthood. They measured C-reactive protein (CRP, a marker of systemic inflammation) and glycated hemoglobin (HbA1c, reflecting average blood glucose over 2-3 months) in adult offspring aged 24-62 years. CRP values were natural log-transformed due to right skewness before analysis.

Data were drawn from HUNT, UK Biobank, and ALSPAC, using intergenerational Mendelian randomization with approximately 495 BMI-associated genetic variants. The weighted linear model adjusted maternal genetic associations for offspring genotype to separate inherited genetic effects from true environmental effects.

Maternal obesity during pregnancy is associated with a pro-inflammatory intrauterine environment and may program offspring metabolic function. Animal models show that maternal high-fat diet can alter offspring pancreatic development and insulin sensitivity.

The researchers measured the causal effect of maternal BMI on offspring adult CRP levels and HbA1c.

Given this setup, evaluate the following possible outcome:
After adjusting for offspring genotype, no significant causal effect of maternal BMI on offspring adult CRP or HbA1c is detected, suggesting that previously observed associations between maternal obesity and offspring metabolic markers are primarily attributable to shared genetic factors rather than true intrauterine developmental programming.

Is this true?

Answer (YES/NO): YES